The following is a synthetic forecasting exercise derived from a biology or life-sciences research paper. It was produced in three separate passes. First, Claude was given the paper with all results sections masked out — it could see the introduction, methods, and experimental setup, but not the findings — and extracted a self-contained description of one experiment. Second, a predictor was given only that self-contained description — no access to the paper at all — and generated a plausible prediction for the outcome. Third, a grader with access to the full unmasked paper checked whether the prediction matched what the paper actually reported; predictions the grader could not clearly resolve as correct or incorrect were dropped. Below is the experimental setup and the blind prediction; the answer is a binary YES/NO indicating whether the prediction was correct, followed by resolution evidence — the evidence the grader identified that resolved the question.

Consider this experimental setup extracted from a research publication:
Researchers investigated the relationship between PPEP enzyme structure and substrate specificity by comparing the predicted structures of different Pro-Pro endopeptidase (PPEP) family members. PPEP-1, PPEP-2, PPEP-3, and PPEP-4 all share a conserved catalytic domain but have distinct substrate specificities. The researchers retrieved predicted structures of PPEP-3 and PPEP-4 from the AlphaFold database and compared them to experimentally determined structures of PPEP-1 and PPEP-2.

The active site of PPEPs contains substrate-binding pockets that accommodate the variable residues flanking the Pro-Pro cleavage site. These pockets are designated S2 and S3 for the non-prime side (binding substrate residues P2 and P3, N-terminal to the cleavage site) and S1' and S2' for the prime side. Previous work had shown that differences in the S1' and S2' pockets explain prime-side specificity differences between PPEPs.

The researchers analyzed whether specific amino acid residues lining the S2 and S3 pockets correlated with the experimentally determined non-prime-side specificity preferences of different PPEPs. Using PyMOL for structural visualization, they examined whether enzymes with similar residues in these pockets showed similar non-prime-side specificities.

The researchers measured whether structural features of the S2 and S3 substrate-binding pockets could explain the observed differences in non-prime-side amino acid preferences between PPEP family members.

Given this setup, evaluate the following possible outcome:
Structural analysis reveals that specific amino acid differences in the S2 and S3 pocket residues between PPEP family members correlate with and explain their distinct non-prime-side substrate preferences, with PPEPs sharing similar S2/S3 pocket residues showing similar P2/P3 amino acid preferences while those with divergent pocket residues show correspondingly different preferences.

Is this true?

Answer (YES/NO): YES